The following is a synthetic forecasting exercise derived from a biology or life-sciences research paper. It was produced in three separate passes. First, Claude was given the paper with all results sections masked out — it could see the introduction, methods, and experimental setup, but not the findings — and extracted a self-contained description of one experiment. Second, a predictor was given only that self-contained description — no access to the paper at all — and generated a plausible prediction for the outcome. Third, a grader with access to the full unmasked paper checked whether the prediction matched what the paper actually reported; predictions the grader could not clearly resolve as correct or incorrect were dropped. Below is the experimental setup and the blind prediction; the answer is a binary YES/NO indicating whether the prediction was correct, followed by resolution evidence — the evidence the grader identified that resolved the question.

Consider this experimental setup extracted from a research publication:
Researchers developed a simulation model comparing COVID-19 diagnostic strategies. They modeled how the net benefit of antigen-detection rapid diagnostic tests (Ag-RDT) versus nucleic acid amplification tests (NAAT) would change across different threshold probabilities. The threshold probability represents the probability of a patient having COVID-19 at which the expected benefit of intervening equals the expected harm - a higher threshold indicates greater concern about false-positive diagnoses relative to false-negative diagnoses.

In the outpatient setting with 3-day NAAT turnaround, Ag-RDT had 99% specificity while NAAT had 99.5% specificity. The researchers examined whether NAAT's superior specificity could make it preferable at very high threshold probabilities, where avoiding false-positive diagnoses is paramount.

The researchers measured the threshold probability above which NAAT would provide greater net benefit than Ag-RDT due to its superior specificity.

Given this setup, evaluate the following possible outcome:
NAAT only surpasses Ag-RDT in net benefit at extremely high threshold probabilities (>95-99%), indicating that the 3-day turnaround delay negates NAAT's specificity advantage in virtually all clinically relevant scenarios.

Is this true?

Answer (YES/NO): NO